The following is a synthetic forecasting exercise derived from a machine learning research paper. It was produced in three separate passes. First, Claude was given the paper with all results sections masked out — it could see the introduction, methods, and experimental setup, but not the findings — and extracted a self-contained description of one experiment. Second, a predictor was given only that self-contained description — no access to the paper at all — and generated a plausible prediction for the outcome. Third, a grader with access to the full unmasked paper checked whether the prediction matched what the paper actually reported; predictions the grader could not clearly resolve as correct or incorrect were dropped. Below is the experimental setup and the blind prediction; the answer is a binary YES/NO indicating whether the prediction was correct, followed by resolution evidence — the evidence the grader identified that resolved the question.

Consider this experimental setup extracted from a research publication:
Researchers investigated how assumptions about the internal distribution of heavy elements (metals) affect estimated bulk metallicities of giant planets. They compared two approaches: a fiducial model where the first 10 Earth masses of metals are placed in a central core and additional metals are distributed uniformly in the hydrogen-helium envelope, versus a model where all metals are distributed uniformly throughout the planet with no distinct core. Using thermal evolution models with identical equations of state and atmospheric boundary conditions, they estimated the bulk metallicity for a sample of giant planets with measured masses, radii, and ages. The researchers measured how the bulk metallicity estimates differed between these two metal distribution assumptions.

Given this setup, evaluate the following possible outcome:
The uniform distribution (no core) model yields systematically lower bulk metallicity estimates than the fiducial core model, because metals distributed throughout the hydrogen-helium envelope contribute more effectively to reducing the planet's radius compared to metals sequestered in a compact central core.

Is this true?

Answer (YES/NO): YES